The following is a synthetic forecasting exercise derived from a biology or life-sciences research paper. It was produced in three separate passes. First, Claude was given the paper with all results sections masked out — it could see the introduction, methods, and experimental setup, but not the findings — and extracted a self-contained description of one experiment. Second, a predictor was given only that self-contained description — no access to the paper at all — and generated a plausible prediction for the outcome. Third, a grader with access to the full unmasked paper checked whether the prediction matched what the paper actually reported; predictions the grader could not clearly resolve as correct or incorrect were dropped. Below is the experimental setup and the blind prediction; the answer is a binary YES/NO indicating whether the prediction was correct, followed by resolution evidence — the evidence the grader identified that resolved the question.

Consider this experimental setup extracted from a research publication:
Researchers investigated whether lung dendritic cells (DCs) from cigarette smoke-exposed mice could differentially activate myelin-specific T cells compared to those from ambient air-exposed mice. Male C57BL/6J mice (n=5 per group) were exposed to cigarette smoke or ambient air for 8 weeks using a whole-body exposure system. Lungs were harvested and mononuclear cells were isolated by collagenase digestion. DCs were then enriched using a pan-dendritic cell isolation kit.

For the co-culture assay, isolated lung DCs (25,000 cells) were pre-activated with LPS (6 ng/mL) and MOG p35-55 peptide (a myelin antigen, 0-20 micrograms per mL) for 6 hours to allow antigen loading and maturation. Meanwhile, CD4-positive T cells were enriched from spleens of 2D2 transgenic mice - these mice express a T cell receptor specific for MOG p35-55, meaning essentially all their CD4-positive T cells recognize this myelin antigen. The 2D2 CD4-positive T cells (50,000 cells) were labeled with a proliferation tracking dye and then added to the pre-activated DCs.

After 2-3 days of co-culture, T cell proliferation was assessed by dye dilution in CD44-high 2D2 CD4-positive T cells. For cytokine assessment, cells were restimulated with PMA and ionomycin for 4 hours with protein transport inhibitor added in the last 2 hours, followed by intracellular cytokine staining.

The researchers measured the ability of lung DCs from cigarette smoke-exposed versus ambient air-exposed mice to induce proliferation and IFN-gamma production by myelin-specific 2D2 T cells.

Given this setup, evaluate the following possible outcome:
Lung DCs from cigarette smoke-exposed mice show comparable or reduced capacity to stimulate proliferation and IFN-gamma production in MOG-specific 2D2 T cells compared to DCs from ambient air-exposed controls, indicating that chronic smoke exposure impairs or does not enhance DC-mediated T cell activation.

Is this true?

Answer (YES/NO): NO